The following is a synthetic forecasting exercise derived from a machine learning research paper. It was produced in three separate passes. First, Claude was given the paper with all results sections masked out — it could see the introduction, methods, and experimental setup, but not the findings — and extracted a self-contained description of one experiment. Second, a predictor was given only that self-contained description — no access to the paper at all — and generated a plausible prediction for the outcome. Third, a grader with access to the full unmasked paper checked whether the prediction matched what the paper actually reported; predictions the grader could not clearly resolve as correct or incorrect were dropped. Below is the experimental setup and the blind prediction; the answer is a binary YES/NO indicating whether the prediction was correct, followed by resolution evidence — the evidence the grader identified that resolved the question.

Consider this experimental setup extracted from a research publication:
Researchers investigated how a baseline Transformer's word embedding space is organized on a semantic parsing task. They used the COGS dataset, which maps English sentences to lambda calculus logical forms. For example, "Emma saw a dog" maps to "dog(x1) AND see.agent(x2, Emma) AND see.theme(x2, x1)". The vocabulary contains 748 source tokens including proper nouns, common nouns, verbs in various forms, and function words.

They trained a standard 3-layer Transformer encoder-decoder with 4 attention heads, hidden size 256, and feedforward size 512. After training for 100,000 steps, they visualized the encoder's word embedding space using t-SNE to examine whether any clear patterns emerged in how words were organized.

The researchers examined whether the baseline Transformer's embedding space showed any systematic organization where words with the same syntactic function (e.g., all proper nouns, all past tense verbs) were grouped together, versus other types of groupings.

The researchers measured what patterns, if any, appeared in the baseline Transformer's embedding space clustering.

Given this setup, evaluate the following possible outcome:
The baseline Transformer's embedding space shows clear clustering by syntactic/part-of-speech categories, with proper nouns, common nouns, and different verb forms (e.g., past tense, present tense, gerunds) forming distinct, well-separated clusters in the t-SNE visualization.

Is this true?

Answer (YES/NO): NO